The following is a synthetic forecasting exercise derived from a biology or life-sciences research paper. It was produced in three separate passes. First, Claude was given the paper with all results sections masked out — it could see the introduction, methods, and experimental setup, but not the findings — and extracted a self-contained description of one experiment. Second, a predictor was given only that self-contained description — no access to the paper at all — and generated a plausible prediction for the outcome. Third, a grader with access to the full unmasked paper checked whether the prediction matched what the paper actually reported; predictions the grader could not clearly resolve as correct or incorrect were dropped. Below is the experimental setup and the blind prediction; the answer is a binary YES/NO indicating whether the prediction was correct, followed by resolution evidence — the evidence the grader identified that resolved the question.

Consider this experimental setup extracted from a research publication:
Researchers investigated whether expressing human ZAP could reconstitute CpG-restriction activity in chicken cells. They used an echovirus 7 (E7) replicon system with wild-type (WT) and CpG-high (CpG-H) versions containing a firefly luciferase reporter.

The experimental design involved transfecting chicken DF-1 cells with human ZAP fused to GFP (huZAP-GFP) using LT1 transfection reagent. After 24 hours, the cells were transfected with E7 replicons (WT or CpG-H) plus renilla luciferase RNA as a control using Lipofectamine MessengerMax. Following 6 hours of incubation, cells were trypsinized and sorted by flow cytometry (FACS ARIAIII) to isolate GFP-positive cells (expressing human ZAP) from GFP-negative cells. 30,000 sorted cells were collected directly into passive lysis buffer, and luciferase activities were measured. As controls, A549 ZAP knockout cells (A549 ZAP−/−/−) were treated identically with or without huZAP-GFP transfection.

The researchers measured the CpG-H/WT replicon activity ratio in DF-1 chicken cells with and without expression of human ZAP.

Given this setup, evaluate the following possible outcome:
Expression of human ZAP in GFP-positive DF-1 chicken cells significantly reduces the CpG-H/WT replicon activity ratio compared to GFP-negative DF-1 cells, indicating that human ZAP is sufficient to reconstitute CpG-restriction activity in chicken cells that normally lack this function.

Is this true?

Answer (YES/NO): NO